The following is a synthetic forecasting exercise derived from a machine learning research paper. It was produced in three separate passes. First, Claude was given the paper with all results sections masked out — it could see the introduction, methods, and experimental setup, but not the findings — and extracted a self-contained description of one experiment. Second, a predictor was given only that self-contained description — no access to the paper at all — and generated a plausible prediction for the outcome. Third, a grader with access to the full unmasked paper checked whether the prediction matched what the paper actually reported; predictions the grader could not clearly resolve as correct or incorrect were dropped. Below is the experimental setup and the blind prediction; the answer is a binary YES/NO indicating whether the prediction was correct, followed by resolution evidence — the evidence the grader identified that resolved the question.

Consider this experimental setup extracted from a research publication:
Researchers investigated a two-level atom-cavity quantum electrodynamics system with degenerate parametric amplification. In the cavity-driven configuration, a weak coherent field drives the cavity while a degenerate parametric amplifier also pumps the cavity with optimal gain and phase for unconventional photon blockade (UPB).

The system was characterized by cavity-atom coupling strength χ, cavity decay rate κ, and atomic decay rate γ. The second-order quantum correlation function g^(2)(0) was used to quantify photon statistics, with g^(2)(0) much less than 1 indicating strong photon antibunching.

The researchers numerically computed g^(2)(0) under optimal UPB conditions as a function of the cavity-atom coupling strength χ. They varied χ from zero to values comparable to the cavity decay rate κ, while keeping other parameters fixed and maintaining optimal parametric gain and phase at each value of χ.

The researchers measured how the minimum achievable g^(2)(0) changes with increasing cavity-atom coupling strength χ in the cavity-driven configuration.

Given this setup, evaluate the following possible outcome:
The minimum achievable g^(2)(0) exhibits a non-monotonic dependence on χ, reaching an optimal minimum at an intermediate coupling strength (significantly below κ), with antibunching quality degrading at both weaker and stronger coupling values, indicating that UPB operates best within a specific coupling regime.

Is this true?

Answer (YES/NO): NO